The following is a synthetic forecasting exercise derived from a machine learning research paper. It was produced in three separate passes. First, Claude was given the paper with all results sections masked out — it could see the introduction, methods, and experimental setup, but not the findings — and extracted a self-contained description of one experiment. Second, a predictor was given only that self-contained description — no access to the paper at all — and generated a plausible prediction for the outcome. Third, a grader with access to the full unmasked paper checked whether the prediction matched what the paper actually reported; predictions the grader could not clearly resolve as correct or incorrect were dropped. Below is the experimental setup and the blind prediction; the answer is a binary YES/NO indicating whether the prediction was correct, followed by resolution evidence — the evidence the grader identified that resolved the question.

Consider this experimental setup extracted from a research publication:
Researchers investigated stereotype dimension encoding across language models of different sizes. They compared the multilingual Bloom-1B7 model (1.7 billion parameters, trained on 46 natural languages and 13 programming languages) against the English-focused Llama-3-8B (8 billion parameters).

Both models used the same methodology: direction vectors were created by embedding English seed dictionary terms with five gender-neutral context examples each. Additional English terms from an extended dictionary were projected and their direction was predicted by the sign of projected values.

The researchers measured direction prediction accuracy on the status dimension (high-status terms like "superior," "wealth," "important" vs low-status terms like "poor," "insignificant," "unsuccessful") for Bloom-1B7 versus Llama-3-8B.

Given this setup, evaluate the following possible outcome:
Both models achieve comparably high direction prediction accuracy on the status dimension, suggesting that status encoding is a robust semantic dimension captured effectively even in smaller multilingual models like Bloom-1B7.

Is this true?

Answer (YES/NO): NO